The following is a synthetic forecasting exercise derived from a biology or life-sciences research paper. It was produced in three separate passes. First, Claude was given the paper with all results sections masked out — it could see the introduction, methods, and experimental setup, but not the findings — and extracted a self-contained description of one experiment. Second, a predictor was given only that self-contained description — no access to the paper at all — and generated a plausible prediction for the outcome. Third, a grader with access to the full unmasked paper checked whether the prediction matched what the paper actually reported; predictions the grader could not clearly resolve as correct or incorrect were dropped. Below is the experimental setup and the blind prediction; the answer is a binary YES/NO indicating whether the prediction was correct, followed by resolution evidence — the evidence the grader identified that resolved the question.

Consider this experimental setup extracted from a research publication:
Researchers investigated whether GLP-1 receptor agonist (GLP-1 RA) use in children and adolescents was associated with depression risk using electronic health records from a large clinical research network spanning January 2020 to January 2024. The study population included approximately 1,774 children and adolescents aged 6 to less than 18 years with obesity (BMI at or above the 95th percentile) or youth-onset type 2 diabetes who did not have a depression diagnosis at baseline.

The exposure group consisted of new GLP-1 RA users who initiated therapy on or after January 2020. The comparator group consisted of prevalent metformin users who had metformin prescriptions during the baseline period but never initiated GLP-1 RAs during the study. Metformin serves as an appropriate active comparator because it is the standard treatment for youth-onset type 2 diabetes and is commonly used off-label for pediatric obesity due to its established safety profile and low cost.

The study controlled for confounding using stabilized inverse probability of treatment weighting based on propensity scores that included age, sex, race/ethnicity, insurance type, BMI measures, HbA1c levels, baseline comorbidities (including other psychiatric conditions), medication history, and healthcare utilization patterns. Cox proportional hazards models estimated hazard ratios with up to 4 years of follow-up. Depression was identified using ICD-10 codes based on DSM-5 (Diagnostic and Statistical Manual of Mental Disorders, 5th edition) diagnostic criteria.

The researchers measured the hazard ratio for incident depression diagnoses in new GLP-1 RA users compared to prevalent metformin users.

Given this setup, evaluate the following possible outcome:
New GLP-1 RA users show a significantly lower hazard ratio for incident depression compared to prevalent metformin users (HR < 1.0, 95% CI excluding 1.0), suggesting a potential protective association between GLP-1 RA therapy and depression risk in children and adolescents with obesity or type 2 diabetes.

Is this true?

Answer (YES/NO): YES